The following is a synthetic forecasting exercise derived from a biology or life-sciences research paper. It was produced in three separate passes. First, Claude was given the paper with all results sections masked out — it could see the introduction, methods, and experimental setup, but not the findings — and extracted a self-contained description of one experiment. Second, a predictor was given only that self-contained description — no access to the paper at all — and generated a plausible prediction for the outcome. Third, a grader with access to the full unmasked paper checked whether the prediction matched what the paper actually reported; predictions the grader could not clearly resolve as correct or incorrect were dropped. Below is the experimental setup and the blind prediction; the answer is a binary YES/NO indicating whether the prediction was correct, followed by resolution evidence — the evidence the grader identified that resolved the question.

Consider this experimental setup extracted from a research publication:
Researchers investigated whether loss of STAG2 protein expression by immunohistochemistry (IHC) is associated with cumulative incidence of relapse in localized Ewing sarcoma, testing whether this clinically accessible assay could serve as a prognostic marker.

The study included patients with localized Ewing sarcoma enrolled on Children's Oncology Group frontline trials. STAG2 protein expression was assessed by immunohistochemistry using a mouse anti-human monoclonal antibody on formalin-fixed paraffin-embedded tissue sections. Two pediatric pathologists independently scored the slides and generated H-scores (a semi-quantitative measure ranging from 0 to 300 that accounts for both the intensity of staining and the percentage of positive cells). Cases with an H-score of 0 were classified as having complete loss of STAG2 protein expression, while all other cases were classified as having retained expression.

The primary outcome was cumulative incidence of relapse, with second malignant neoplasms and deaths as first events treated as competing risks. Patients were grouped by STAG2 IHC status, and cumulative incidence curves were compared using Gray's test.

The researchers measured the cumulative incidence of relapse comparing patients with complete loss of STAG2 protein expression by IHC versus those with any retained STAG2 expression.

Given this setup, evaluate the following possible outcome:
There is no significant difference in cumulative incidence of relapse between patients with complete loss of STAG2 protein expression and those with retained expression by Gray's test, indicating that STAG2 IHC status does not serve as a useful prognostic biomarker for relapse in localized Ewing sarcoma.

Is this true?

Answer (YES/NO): NO